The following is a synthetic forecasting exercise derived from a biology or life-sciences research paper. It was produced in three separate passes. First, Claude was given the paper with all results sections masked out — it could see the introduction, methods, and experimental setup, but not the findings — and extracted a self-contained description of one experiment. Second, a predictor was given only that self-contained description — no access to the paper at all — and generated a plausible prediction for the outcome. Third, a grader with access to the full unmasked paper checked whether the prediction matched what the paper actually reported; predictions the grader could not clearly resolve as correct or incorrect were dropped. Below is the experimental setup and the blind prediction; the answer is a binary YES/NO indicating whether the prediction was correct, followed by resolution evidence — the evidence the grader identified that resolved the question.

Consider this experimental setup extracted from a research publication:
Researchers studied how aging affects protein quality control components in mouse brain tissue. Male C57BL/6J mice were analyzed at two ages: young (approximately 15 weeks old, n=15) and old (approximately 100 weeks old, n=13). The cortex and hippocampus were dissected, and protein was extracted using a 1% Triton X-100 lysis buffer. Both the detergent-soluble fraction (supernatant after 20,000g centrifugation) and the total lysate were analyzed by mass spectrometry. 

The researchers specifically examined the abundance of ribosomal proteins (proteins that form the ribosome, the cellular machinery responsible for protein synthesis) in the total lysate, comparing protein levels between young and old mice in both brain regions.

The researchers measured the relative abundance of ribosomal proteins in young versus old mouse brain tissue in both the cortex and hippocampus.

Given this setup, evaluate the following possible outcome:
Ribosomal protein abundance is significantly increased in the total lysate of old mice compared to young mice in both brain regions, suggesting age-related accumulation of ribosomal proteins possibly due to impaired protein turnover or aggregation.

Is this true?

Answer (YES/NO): NO